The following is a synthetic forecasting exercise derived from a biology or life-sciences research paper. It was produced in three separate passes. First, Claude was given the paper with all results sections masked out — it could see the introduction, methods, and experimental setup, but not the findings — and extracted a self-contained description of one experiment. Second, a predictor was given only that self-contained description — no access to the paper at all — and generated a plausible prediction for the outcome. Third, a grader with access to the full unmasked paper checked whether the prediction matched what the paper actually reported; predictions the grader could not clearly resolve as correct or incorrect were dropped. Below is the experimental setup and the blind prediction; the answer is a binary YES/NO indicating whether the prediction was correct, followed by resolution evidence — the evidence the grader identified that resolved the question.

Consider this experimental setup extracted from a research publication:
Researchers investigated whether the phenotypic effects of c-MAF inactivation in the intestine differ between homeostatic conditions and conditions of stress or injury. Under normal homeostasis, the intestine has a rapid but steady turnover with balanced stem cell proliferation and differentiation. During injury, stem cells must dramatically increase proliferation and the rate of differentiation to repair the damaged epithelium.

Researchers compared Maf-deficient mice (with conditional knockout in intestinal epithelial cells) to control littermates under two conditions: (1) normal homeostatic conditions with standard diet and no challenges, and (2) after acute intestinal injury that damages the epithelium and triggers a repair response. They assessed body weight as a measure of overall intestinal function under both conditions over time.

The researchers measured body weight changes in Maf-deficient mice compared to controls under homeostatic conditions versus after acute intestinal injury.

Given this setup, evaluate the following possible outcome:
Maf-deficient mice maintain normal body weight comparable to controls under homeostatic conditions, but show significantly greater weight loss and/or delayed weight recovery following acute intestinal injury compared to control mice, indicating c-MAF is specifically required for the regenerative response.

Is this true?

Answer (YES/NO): YES